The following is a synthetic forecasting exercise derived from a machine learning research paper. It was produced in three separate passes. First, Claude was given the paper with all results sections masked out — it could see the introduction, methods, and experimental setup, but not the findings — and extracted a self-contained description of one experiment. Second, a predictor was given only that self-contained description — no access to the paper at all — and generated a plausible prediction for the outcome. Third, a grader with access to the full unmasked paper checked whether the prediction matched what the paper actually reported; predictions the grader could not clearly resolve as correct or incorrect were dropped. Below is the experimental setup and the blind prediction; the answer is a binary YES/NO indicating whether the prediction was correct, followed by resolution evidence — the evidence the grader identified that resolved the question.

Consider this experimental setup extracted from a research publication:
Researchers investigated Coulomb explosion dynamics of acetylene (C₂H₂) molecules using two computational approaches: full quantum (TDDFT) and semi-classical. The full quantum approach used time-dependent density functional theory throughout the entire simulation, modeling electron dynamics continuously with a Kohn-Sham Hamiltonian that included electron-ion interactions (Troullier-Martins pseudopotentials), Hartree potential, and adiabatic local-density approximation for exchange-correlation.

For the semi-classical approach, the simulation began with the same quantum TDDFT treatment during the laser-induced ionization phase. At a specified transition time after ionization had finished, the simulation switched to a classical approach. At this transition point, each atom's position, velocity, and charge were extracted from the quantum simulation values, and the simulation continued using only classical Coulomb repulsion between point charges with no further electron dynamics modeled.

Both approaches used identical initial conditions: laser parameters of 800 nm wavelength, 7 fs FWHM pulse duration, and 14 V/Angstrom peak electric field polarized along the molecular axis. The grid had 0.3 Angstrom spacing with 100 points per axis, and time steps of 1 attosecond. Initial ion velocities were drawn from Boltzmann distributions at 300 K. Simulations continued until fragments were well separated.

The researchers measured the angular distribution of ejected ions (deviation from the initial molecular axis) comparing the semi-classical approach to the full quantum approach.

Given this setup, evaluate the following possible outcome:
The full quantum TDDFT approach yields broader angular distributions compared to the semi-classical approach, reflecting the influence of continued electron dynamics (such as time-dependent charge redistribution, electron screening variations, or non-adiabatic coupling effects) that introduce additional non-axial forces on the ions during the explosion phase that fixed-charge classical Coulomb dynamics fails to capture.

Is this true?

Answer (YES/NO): NO